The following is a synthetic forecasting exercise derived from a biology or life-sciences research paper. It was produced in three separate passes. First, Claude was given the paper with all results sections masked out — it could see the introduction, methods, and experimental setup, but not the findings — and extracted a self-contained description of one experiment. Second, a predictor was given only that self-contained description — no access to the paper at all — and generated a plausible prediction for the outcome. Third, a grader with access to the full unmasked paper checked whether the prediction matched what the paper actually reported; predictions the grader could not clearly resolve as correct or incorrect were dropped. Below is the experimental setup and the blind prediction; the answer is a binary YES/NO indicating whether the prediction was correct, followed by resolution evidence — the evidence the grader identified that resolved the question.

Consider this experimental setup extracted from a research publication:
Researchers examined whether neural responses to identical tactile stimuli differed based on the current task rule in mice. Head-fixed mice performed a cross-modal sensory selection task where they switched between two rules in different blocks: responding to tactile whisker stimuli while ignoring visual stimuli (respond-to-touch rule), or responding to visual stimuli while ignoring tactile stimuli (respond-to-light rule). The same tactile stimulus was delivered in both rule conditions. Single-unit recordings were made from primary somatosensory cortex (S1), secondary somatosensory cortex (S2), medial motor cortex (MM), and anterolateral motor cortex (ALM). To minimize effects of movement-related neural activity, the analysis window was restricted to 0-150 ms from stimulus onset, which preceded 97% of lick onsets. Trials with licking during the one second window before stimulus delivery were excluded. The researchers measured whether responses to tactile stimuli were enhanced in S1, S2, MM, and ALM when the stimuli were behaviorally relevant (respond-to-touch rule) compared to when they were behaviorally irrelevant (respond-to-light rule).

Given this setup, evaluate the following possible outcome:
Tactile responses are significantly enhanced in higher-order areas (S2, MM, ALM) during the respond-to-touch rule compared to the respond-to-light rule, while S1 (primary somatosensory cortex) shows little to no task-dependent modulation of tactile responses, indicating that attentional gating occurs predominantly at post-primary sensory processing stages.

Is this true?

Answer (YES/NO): NO